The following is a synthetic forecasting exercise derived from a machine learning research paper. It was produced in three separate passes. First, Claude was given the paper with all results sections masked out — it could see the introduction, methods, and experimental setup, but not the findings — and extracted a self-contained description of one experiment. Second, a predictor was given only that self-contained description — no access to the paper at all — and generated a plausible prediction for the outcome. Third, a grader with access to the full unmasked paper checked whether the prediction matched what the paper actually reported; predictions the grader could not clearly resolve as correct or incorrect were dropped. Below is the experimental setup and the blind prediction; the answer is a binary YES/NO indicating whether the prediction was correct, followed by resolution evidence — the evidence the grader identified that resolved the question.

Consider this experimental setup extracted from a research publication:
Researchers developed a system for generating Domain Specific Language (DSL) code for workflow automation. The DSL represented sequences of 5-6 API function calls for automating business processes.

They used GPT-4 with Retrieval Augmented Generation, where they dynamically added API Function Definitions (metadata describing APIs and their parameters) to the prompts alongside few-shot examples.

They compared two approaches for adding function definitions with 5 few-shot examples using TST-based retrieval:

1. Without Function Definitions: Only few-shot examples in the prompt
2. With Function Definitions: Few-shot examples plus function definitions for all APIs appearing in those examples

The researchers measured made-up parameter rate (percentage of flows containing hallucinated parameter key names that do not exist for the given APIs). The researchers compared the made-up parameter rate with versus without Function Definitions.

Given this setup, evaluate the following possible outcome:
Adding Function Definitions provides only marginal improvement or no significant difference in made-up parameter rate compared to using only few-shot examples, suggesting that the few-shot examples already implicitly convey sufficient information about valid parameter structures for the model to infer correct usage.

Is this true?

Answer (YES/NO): NO